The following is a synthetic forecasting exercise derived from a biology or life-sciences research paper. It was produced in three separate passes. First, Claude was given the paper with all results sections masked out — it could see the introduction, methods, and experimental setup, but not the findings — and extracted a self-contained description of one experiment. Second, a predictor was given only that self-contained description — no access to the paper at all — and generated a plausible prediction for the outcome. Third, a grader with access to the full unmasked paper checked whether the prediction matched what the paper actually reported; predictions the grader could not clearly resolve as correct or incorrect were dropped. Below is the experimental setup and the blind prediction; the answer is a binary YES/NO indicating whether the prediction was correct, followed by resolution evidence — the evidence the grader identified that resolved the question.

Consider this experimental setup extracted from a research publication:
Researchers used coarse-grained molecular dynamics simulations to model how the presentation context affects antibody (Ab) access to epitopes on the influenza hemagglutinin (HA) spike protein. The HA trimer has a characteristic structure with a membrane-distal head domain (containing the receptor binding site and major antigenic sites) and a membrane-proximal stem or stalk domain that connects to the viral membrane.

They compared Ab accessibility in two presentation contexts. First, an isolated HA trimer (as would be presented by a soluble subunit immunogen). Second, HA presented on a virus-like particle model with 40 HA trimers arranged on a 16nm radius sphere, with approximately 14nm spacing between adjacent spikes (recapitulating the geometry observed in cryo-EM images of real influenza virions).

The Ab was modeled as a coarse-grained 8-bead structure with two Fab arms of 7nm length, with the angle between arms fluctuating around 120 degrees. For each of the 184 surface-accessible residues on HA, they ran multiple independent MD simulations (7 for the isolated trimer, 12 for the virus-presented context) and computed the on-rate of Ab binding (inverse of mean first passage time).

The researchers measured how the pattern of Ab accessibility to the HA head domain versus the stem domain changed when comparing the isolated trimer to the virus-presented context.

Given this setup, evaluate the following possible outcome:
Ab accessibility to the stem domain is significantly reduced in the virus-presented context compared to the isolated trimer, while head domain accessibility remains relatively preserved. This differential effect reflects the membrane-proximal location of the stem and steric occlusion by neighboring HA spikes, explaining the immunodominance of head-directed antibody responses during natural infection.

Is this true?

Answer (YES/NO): YES